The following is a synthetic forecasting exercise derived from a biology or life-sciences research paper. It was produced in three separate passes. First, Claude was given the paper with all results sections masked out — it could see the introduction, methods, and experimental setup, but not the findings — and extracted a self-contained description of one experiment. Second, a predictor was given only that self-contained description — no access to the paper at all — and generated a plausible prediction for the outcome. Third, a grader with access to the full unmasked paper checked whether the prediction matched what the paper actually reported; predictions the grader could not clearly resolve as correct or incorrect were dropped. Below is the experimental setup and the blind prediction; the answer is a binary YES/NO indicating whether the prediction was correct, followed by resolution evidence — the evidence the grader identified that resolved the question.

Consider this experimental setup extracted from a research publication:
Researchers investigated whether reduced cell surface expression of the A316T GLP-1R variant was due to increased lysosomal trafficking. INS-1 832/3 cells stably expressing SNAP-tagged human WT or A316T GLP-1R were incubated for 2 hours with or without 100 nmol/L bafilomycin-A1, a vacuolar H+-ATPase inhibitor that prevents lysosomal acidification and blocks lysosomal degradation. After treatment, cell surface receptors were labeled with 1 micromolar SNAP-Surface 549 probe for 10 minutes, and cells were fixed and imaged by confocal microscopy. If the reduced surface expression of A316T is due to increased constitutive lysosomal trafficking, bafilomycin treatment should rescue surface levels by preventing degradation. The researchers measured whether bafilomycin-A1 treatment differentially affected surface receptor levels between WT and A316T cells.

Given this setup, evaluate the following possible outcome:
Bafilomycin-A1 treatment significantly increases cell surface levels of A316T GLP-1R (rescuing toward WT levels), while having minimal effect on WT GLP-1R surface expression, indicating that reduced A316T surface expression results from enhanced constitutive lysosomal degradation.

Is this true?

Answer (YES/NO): YES